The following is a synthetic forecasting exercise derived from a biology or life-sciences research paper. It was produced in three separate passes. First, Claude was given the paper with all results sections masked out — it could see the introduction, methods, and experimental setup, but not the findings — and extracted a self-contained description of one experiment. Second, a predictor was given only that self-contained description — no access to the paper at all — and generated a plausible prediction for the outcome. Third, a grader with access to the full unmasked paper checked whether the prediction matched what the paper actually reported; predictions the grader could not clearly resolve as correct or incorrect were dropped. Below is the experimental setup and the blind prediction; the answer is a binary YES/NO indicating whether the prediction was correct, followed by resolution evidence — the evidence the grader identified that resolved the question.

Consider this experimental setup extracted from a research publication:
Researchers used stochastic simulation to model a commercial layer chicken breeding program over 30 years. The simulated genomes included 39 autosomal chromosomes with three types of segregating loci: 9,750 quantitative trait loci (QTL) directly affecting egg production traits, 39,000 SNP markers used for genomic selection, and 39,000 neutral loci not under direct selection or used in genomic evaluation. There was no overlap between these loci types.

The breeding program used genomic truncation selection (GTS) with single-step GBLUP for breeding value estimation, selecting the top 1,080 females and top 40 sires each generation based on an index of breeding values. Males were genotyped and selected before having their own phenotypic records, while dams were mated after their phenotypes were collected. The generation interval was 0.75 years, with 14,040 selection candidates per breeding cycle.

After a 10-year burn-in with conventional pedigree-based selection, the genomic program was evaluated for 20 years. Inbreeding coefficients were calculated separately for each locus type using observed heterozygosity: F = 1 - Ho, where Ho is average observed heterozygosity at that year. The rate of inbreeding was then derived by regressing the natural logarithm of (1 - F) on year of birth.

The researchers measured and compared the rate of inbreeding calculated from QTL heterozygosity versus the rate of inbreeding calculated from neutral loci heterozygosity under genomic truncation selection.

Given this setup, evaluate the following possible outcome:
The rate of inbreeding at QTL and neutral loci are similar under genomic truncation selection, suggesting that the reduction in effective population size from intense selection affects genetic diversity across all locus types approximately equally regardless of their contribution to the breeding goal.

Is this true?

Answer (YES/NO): YES